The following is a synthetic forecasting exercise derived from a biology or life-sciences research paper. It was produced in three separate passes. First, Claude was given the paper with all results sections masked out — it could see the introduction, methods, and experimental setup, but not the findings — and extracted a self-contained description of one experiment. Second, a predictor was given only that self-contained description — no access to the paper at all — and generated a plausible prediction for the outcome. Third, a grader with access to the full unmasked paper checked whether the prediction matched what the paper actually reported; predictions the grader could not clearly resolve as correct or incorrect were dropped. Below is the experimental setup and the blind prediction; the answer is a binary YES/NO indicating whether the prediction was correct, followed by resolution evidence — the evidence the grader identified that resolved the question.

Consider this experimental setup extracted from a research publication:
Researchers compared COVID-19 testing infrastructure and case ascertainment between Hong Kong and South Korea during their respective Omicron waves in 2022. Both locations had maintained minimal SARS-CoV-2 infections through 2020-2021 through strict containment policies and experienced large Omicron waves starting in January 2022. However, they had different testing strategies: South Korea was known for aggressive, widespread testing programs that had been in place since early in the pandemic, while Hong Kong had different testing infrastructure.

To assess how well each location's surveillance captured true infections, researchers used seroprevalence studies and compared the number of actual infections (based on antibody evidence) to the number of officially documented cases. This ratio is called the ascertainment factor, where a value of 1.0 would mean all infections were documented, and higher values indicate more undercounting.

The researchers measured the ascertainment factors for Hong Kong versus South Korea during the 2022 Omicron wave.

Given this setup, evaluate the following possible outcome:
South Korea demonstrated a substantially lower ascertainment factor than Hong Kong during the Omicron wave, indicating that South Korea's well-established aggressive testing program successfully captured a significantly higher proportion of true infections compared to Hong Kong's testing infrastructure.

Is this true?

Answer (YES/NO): YES